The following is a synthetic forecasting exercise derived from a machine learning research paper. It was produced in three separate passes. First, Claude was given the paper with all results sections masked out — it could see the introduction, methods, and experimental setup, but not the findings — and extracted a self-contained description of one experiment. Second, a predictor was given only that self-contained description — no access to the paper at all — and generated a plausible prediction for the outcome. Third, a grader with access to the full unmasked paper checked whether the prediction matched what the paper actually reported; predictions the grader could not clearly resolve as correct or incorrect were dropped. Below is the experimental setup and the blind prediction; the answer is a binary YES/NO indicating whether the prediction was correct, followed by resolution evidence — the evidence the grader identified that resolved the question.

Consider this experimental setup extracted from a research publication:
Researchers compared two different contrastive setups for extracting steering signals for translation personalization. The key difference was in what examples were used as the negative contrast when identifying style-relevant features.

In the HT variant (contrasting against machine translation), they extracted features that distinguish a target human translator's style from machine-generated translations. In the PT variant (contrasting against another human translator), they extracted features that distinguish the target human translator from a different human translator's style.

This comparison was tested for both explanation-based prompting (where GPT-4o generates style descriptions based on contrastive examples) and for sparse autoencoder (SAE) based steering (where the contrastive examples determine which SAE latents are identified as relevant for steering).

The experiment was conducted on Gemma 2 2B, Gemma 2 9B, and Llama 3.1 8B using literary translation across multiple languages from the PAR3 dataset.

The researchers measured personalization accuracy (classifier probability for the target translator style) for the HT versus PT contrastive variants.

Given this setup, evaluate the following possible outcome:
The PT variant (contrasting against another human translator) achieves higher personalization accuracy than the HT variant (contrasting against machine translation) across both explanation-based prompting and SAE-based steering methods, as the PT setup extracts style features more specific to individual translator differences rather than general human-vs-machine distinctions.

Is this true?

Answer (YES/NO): NO